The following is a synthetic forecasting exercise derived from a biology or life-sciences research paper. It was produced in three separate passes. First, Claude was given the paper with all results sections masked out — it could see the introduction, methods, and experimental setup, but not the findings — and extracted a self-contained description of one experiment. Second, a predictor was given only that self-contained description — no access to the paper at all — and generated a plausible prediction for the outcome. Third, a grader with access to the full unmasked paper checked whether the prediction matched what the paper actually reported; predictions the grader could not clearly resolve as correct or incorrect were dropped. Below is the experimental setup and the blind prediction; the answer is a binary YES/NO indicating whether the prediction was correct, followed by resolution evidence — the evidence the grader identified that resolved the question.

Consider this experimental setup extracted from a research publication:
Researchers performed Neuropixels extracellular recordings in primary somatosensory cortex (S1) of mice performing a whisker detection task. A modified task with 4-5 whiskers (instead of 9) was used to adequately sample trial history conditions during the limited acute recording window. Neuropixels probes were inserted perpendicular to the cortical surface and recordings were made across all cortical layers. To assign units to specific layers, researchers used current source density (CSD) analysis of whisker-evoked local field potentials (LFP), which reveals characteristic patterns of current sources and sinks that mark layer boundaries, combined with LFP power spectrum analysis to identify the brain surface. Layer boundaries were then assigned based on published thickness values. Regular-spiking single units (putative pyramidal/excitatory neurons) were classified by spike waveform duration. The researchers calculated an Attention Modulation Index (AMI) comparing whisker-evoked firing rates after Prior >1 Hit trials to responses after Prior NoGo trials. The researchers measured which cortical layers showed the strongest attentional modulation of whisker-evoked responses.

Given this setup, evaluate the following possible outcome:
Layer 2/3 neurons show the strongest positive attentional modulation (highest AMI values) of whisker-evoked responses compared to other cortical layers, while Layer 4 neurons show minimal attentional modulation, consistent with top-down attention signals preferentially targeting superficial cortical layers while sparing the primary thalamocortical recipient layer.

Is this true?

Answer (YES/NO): YES